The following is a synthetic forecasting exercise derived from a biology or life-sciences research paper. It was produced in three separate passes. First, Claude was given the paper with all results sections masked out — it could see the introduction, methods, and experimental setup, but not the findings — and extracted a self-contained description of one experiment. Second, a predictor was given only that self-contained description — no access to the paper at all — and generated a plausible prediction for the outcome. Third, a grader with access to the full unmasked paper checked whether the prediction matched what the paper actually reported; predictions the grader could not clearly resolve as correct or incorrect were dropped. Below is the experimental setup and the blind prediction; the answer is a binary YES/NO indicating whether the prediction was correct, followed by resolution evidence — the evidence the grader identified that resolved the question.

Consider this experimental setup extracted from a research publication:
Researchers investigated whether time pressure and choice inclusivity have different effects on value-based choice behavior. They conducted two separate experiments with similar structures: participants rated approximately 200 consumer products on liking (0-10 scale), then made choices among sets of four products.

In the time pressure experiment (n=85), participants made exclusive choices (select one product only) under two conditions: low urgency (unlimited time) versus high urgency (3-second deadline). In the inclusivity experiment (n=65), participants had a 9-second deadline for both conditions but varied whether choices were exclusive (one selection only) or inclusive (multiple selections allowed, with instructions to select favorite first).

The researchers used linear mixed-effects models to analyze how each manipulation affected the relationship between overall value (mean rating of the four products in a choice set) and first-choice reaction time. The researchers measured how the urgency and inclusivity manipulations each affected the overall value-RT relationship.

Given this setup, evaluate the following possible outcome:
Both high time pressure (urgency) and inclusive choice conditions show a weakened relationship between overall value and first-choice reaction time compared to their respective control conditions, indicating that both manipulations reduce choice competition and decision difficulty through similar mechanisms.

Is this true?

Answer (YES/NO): NO